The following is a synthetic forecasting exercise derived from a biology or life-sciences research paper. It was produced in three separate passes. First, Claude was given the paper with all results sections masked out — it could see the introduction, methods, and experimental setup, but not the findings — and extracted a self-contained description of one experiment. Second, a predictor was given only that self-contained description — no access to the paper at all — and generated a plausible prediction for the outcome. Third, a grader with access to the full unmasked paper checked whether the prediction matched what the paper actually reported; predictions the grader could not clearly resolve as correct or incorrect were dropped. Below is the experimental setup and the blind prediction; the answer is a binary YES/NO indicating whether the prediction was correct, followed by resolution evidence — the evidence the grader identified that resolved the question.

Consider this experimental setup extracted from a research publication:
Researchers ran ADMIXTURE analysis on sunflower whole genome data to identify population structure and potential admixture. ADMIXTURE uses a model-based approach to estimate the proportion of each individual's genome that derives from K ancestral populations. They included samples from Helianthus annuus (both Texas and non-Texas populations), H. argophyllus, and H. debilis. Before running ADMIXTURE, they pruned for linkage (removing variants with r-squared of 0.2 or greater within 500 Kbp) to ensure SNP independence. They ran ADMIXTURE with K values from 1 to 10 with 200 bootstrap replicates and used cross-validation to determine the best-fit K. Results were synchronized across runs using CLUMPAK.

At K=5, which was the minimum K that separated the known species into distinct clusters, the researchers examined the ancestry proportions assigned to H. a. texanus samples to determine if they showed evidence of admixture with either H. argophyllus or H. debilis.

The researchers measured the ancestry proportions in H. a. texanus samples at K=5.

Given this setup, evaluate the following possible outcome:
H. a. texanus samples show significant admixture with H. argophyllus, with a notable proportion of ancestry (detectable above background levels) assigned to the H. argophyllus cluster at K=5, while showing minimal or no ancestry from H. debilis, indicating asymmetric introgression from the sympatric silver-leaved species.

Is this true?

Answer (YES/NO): YES